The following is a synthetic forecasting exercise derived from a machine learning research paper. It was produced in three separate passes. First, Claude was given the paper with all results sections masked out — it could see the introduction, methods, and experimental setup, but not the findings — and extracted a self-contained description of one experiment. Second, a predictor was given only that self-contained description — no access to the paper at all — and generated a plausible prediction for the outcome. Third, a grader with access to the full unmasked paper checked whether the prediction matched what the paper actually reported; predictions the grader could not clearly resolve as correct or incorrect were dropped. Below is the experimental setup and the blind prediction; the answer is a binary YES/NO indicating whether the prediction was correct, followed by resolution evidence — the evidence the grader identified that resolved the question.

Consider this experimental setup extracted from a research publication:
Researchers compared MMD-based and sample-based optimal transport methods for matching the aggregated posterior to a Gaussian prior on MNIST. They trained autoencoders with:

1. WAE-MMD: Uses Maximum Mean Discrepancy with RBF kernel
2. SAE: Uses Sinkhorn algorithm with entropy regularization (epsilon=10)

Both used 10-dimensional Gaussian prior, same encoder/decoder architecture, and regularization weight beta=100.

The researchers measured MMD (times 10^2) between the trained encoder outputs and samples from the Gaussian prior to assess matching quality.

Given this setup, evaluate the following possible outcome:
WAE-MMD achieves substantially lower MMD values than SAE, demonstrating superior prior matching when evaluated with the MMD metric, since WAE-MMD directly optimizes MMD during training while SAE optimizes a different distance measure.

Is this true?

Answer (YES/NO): YES